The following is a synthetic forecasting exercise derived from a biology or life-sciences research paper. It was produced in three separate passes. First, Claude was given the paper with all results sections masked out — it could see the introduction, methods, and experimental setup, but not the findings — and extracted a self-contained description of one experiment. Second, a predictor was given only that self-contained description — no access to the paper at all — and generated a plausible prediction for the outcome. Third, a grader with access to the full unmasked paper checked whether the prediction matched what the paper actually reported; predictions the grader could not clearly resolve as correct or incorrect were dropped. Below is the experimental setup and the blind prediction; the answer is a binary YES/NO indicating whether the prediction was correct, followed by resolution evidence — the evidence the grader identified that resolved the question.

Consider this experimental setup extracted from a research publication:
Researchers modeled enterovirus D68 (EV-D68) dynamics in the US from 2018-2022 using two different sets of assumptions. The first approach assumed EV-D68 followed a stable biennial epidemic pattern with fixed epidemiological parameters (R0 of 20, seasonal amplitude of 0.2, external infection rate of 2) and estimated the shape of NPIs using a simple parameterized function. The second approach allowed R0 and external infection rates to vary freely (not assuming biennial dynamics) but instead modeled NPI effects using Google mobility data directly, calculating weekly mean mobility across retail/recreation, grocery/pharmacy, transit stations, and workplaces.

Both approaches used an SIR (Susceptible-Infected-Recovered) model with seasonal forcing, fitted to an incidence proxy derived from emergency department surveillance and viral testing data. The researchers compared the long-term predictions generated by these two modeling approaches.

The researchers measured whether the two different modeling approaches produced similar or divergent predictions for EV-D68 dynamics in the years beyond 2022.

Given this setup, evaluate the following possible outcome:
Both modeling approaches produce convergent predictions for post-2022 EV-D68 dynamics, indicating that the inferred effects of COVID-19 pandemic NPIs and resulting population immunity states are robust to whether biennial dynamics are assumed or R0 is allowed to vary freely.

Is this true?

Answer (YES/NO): NO